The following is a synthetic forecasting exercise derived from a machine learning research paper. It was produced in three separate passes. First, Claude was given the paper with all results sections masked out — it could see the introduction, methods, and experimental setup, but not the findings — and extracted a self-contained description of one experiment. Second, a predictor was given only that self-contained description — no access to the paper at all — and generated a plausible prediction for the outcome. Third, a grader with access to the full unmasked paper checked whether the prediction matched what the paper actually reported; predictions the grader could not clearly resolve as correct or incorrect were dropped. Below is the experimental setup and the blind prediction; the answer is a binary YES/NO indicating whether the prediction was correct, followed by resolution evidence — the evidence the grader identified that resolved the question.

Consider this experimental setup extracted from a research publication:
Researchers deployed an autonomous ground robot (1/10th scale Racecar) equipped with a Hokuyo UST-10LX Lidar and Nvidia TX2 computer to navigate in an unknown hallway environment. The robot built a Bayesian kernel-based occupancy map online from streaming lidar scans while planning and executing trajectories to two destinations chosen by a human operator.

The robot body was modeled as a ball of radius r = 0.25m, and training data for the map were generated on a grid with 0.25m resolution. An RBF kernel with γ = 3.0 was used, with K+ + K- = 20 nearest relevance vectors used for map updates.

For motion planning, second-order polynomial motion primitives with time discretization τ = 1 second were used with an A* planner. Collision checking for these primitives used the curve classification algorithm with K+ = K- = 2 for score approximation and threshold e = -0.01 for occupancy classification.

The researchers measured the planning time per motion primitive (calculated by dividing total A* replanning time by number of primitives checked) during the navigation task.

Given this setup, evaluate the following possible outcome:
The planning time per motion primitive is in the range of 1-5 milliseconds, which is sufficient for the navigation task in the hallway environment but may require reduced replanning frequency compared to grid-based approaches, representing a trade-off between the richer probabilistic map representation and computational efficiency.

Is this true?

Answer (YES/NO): NO